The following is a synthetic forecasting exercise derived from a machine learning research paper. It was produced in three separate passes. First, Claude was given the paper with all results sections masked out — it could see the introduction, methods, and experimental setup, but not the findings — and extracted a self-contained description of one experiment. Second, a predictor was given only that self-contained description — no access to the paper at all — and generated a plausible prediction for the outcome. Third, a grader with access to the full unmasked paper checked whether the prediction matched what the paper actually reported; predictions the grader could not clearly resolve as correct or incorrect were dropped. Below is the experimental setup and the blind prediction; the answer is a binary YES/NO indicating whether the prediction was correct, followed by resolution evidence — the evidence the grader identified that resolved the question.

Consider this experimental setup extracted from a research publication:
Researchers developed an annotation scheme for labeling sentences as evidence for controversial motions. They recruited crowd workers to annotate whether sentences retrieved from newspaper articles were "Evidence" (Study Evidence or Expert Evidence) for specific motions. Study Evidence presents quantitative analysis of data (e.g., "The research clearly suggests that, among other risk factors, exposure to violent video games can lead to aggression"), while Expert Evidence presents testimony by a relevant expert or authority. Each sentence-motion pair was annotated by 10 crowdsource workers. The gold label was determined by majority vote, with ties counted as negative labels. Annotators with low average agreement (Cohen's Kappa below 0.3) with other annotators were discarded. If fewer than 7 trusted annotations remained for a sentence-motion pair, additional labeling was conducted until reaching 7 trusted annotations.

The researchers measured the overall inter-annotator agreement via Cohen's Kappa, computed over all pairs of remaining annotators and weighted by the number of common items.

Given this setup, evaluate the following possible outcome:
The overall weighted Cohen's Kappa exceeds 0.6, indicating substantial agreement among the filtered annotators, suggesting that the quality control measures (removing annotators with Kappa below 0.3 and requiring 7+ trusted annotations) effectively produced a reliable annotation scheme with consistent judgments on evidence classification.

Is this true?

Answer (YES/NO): NO